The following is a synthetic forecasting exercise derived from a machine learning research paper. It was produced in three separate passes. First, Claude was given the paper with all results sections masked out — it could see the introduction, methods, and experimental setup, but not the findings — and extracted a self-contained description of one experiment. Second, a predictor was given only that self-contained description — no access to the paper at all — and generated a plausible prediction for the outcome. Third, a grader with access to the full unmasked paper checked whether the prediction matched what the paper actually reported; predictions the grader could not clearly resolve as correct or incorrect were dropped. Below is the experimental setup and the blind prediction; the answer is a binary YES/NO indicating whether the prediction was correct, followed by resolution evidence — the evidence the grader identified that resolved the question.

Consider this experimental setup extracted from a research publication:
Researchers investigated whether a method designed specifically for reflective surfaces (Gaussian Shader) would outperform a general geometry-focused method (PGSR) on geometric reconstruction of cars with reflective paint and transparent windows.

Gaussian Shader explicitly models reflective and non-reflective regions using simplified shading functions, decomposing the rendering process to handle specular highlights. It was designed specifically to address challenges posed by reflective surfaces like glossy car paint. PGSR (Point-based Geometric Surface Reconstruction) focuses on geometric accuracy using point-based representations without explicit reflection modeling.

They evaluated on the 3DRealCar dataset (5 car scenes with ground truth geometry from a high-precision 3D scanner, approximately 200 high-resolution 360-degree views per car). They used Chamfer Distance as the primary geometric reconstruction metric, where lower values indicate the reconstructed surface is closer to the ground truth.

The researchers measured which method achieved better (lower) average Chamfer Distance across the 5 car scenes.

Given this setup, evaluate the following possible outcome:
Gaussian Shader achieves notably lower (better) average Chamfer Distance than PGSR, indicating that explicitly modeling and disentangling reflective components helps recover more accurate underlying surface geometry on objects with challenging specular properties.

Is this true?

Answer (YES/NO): YES